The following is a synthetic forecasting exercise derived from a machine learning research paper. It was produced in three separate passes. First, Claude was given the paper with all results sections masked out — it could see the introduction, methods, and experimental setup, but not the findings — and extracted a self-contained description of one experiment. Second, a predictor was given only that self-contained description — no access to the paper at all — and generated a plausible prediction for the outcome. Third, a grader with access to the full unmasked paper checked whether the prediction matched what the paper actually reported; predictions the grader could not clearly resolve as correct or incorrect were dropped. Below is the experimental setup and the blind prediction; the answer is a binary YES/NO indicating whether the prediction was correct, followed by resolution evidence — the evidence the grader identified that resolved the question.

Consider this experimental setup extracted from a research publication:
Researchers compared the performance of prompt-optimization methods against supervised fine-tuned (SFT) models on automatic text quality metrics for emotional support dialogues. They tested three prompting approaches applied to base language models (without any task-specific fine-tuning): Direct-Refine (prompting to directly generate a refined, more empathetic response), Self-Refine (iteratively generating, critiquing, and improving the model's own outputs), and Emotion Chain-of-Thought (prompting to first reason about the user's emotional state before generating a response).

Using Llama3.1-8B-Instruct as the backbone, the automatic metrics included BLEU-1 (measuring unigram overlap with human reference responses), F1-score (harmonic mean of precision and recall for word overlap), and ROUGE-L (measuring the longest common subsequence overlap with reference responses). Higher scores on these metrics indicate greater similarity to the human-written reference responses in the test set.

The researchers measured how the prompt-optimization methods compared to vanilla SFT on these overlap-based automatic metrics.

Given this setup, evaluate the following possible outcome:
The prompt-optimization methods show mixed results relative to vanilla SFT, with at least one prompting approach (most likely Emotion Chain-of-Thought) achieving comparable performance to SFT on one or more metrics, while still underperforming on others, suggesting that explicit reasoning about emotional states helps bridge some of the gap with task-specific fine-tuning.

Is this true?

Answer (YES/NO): NO